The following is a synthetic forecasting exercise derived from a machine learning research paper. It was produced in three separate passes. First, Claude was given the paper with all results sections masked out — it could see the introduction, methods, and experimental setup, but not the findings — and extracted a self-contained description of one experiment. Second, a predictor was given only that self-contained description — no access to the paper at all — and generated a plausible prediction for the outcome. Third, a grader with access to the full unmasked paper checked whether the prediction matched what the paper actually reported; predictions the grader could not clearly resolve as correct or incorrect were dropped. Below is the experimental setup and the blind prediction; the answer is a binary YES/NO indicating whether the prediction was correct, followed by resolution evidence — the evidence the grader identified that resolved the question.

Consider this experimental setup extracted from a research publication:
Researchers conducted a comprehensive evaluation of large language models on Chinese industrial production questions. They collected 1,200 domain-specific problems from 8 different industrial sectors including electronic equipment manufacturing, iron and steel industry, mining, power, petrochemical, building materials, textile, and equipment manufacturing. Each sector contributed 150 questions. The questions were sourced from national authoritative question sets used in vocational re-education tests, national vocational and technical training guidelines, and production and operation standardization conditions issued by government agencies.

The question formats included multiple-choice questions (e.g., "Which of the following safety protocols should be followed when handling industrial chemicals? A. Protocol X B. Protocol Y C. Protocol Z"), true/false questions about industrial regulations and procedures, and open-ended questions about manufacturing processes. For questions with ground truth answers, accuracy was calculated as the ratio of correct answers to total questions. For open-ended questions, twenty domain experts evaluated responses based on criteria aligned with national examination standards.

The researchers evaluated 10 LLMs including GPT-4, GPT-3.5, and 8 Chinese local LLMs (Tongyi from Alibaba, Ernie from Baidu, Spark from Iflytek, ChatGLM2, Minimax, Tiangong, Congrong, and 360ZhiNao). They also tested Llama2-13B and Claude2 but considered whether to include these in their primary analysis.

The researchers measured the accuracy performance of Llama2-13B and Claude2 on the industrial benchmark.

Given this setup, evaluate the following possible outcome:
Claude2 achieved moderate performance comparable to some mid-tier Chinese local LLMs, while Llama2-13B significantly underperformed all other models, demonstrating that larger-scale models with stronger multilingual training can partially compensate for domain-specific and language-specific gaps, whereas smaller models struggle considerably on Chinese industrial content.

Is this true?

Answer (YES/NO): NO